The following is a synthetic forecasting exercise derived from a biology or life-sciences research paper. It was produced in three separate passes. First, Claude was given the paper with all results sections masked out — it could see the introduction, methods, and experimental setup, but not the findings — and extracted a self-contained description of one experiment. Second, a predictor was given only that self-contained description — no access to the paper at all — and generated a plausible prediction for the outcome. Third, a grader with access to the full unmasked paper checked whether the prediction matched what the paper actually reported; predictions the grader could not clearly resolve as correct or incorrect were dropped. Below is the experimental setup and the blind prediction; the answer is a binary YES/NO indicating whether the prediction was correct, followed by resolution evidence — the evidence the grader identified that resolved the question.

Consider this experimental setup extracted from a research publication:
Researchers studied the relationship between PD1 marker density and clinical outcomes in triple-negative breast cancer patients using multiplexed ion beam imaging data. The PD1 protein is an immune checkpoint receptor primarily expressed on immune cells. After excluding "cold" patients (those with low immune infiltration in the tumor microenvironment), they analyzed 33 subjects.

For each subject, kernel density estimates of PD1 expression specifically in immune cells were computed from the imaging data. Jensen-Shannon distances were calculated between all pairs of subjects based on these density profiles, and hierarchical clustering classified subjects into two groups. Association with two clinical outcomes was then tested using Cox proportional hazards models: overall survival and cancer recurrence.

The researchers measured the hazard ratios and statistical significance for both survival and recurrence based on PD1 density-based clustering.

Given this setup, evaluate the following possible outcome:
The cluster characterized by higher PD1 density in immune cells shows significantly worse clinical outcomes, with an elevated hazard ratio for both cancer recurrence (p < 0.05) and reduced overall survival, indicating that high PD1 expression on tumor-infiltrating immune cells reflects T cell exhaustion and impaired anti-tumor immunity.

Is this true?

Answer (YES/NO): NO